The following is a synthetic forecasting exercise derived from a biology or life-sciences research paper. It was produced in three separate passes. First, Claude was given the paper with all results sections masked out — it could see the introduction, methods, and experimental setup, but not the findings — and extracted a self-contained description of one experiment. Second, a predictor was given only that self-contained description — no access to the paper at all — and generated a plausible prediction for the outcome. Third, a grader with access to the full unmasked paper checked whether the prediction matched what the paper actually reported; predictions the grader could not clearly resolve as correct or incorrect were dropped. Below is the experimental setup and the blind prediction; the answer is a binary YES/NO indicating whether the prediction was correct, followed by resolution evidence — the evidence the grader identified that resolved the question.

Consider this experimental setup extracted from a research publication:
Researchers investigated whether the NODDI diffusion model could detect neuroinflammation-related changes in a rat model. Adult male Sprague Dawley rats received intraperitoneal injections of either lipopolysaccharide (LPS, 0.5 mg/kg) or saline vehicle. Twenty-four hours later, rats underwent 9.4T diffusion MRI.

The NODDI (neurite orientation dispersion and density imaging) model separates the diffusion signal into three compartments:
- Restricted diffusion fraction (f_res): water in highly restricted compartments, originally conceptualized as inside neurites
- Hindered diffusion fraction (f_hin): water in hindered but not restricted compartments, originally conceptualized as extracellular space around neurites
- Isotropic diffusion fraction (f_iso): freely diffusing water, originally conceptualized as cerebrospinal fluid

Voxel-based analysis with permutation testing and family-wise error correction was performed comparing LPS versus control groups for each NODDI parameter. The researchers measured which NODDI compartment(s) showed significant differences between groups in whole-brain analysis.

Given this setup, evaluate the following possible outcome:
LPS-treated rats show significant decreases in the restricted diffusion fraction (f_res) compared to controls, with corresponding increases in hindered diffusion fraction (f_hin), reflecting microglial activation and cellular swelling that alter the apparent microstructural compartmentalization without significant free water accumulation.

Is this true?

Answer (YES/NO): YES